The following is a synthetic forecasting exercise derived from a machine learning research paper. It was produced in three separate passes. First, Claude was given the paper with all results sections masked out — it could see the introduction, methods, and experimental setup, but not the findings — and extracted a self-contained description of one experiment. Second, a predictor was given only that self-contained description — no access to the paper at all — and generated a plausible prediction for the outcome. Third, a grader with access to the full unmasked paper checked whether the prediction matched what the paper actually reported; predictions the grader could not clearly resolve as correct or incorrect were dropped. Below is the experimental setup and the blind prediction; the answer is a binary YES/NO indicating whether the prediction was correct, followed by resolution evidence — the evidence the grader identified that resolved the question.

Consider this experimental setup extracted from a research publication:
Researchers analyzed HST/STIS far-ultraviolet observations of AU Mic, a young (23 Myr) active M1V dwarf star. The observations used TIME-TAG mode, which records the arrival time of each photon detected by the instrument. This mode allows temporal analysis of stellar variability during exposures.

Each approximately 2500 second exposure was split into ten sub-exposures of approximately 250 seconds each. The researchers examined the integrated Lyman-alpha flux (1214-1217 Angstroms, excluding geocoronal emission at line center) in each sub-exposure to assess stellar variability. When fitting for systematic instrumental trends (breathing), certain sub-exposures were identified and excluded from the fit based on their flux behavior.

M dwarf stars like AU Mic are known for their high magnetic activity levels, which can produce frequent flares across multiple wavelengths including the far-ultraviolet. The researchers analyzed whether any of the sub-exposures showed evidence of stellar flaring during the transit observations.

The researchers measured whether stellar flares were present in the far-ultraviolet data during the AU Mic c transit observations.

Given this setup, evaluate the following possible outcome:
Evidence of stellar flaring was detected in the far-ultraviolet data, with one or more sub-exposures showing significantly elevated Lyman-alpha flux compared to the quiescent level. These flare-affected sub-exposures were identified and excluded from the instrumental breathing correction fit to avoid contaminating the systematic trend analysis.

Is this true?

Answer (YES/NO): YES